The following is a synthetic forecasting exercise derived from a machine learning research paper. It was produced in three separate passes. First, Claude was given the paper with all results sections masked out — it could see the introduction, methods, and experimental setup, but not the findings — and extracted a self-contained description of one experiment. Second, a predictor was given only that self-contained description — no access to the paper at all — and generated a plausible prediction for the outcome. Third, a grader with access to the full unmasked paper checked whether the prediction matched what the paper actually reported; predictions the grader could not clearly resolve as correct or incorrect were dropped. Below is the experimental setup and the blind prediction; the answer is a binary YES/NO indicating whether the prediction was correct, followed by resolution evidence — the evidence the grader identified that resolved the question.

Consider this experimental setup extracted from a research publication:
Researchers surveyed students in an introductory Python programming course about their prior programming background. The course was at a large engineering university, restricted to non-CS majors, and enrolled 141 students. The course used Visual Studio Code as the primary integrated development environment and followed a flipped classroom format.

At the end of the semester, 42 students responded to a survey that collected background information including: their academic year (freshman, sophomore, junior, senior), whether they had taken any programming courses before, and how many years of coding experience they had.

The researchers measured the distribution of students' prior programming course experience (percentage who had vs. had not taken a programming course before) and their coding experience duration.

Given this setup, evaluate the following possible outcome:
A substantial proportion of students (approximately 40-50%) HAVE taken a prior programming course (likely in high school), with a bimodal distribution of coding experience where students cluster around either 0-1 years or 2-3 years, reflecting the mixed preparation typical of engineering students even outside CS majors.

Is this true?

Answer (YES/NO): NO